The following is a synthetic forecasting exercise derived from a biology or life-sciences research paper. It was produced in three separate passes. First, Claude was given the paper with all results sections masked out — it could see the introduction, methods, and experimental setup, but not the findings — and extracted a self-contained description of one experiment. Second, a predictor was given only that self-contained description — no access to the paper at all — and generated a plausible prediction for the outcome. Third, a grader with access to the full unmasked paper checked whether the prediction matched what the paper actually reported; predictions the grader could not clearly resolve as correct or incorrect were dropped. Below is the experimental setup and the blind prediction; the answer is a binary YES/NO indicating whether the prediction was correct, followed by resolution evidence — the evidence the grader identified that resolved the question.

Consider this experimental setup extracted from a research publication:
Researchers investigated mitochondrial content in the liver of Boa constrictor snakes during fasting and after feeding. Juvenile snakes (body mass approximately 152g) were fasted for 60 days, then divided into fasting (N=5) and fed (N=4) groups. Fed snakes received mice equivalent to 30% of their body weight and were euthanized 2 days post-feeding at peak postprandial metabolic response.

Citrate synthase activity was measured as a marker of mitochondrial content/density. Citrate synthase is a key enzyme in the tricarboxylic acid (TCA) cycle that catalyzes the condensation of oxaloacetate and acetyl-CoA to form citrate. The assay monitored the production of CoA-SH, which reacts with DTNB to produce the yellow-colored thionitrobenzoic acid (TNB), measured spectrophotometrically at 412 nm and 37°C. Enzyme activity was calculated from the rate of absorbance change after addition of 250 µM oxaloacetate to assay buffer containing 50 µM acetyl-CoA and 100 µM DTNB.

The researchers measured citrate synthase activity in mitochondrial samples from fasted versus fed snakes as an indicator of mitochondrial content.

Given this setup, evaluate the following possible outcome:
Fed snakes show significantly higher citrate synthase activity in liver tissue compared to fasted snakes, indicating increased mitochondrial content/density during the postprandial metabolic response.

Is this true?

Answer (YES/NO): NO